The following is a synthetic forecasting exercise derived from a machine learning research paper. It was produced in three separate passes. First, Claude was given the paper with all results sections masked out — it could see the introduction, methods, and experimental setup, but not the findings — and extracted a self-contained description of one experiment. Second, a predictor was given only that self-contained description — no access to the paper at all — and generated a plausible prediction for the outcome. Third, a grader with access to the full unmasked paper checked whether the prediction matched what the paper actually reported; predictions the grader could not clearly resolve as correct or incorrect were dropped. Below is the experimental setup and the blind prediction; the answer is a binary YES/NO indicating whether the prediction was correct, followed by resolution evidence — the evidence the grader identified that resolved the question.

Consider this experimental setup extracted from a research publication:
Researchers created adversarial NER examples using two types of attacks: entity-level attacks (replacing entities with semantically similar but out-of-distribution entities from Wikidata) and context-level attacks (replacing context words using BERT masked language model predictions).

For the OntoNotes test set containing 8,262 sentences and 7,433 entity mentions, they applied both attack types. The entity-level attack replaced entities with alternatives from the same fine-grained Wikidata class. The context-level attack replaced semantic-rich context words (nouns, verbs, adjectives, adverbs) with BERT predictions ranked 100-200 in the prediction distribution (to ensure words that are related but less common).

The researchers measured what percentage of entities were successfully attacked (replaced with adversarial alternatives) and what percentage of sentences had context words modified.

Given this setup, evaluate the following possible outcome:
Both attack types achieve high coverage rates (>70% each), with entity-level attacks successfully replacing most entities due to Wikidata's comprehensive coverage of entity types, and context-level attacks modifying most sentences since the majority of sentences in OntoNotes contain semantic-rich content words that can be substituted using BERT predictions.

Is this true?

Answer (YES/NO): YES